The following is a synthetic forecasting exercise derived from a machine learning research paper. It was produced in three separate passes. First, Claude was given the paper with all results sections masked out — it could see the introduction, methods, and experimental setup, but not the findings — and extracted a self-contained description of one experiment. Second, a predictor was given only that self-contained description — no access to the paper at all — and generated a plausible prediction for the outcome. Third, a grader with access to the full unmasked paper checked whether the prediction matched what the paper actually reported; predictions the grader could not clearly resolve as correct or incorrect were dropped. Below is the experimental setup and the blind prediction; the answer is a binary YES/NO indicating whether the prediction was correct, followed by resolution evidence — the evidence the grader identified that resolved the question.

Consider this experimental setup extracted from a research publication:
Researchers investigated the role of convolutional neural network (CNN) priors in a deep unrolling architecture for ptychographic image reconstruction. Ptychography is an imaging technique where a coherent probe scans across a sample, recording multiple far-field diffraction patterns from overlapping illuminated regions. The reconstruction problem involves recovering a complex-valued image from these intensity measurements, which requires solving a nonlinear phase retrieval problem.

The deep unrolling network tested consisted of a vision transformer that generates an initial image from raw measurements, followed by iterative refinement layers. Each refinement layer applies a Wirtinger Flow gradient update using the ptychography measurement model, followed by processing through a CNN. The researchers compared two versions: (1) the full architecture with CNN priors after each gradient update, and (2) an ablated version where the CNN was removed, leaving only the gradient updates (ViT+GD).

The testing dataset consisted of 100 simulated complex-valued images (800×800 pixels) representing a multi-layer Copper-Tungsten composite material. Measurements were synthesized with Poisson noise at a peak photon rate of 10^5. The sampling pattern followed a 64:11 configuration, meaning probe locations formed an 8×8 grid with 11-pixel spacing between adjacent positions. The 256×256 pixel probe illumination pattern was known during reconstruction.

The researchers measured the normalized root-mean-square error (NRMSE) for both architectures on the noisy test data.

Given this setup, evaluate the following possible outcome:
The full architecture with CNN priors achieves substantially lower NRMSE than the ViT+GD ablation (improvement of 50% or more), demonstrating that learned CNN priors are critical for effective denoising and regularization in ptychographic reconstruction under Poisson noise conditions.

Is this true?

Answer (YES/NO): YES